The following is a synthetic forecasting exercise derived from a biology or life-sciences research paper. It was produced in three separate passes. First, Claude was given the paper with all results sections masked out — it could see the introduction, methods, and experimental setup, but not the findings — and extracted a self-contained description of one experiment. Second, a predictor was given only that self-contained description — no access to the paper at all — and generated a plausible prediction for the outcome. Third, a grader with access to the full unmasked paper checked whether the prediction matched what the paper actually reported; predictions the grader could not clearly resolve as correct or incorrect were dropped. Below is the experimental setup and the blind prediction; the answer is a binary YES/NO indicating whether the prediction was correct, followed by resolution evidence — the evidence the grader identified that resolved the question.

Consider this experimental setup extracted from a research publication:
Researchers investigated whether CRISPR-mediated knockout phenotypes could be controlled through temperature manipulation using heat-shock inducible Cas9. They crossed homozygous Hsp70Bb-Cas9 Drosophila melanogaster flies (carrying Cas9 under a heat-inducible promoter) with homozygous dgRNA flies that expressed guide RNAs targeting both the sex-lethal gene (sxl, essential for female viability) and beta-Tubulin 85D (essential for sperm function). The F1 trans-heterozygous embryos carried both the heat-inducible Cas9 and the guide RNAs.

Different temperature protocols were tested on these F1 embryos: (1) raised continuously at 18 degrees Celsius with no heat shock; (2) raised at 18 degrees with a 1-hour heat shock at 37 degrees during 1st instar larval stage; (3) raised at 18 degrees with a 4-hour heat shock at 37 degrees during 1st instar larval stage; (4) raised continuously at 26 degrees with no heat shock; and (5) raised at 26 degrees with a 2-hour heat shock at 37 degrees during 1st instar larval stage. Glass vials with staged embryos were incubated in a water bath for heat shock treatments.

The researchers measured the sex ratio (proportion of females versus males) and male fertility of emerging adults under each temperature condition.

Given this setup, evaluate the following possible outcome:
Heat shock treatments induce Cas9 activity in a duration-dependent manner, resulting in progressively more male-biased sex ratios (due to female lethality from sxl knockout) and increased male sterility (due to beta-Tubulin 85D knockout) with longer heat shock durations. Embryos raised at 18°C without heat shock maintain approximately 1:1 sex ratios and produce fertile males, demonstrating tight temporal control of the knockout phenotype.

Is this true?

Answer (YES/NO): NO